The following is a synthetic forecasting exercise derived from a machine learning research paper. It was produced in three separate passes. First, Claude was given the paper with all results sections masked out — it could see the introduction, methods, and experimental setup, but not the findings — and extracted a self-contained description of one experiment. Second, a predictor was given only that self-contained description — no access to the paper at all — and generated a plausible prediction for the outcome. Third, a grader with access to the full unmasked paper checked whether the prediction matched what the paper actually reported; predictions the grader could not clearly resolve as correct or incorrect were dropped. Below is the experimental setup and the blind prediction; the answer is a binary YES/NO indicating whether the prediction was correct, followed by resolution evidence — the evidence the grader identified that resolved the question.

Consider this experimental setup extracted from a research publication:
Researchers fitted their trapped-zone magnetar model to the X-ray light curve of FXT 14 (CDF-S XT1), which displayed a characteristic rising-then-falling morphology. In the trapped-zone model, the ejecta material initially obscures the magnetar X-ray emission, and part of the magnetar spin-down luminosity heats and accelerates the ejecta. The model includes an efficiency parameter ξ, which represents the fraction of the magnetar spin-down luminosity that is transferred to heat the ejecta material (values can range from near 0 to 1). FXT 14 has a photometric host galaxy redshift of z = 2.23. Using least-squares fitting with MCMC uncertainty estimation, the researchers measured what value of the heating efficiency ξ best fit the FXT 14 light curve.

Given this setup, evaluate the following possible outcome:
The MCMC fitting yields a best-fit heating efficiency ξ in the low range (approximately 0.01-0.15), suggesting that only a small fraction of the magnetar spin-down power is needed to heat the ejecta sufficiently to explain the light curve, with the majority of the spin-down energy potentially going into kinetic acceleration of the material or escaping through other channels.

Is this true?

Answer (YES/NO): NO